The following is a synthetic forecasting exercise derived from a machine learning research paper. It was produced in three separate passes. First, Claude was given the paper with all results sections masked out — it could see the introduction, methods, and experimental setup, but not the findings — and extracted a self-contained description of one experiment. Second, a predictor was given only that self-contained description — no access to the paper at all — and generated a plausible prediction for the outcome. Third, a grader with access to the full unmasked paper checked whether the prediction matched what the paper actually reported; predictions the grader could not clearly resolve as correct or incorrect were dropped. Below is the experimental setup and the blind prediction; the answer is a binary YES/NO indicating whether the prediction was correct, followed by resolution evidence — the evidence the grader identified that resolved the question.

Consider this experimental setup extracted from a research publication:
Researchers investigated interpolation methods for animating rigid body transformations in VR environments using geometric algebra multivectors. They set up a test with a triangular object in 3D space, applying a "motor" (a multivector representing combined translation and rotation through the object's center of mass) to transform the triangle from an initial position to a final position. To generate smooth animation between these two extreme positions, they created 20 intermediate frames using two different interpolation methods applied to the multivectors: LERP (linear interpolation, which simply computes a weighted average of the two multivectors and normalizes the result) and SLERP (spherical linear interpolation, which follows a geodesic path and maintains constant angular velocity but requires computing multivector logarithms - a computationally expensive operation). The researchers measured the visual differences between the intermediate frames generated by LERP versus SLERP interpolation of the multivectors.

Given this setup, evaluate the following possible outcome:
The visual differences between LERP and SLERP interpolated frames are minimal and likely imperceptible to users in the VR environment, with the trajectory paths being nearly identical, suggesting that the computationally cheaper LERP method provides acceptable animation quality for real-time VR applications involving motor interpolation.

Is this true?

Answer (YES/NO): YES